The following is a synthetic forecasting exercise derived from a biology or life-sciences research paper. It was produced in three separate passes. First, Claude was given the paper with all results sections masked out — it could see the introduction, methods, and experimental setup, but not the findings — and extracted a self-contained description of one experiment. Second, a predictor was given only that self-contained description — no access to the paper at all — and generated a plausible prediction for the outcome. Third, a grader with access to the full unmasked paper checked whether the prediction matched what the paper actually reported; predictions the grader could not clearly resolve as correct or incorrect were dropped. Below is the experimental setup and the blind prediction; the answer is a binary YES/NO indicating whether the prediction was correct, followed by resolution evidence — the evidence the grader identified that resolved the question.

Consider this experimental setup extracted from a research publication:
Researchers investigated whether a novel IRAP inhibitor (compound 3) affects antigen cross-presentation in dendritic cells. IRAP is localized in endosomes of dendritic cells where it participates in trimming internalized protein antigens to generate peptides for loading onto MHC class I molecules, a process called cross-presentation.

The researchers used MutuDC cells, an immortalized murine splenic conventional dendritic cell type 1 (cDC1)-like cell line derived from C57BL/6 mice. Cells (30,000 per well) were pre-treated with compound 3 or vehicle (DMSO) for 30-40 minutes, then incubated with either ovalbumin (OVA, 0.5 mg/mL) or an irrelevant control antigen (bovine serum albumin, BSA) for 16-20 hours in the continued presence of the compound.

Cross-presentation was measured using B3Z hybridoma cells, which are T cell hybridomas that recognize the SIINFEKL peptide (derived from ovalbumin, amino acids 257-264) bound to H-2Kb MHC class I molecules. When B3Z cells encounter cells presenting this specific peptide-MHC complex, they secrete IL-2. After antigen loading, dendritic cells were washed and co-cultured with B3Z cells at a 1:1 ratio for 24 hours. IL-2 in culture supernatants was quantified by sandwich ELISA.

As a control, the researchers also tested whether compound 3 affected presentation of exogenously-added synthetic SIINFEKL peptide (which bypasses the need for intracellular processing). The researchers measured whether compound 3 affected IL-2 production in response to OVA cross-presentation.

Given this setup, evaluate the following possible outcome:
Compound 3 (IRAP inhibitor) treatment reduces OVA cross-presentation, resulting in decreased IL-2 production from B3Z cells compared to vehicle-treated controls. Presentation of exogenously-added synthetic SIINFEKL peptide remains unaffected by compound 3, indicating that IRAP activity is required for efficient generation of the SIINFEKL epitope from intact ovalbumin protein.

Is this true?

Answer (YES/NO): YES